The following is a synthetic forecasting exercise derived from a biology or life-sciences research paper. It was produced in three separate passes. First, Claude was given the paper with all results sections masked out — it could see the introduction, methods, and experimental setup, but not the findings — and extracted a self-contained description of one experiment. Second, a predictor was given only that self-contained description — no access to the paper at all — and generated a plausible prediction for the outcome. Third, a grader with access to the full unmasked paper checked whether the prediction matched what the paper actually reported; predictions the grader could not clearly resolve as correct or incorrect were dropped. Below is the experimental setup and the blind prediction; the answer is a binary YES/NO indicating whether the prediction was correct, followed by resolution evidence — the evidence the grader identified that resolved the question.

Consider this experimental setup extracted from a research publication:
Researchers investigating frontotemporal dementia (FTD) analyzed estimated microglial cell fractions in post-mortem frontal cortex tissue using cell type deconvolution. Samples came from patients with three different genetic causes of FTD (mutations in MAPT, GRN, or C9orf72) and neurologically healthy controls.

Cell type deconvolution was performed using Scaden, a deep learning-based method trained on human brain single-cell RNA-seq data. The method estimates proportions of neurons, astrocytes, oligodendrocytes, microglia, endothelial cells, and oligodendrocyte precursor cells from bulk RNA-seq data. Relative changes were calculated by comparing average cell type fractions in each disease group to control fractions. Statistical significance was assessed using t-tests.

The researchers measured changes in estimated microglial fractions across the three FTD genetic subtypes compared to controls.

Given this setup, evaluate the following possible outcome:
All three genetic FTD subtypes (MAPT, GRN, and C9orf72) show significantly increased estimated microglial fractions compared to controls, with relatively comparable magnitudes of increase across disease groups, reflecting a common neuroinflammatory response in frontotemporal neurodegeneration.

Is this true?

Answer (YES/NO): NO